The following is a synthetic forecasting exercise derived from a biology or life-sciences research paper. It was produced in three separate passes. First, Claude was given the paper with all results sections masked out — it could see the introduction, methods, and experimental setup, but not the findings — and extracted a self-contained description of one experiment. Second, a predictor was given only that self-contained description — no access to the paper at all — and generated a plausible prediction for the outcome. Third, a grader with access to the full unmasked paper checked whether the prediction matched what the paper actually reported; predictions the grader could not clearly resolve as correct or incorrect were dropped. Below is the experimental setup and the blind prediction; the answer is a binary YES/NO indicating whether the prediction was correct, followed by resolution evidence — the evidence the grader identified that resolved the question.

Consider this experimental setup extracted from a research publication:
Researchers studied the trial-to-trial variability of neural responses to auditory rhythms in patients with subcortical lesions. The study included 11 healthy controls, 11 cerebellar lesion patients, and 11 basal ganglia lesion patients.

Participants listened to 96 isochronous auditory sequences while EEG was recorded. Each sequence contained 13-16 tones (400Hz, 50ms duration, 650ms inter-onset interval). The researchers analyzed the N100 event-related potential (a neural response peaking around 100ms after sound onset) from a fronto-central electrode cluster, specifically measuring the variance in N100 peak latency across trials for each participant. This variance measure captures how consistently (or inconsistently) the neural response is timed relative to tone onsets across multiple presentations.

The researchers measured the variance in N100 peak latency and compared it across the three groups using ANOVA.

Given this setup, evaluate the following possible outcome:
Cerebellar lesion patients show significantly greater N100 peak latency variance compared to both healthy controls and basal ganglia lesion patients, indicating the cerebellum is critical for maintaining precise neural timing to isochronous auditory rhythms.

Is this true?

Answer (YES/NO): NO